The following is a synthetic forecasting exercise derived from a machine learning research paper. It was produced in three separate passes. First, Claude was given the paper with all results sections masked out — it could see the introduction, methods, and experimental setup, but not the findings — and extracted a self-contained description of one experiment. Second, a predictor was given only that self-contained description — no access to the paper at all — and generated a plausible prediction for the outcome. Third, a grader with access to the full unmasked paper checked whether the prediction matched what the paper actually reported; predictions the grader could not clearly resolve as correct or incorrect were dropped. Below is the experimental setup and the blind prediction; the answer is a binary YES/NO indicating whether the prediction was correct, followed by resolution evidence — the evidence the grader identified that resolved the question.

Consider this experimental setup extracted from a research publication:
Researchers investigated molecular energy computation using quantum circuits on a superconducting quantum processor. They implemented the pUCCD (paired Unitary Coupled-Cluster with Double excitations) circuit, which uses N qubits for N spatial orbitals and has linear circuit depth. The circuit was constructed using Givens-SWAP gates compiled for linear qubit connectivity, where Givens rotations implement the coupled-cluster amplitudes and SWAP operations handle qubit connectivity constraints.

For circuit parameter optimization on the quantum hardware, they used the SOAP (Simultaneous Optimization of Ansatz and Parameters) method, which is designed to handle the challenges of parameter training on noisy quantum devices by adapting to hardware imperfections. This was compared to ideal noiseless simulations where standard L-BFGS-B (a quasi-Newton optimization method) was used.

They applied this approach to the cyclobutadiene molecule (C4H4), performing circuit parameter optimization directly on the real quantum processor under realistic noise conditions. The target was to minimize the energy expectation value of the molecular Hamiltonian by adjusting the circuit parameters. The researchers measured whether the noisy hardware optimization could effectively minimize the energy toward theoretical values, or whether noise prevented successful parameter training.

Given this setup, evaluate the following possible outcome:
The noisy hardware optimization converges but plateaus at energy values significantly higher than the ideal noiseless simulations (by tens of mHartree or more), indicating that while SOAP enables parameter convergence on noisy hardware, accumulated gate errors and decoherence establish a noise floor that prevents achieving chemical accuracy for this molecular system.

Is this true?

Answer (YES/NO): NO